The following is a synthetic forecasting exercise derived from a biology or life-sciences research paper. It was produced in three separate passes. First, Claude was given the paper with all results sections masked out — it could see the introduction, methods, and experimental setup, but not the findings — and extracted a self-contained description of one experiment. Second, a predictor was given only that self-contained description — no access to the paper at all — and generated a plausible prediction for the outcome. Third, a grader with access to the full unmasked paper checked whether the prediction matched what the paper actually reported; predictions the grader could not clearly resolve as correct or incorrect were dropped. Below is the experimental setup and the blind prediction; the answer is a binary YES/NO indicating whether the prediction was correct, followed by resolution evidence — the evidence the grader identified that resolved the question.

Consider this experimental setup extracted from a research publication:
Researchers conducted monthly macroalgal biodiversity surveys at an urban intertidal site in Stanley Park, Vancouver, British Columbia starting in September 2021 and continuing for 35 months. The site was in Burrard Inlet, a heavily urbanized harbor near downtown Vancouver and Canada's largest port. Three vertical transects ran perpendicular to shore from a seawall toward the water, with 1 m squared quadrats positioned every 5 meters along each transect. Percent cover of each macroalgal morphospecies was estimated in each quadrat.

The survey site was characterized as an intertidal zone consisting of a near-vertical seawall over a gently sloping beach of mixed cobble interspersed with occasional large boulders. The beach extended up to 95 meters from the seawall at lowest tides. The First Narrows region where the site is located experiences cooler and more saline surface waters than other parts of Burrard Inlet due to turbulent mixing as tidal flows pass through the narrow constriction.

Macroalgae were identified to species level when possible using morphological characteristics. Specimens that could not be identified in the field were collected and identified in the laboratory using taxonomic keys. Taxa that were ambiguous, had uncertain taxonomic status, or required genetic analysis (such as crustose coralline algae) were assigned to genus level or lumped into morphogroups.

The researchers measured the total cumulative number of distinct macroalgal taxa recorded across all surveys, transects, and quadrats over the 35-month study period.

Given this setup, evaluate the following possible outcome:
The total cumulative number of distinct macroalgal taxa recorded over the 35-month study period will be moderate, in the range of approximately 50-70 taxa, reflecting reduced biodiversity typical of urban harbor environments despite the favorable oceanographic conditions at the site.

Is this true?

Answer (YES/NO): YES